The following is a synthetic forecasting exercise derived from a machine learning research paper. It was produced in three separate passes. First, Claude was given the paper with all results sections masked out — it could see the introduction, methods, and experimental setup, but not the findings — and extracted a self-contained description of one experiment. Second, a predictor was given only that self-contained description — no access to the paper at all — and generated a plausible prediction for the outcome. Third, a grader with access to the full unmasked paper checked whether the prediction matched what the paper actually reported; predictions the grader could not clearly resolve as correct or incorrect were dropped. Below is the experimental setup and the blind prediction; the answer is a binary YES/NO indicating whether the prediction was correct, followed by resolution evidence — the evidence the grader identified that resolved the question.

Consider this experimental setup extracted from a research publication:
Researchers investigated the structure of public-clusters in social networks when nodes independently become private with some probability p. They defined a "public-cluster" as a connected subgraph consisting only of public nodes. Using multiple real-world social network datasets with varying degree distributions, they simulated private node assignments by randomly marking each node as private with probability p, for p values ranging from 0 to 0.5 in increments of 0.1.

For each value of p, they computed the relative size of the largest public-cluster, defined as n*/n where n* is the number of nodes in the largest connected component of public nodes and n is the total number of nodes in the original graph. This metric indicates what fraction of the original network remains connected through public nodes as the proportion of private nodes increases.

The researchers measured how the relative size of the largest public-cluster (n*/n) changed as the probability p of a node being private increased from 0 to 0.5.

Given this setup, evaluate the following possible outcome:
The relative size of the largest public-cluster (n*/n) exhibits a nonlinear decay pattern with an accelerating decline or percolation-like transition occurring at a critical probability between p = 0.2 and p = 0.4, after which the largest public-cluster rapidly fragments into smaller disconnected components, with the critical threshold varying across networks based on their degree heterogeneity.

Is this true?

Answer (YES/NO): NO